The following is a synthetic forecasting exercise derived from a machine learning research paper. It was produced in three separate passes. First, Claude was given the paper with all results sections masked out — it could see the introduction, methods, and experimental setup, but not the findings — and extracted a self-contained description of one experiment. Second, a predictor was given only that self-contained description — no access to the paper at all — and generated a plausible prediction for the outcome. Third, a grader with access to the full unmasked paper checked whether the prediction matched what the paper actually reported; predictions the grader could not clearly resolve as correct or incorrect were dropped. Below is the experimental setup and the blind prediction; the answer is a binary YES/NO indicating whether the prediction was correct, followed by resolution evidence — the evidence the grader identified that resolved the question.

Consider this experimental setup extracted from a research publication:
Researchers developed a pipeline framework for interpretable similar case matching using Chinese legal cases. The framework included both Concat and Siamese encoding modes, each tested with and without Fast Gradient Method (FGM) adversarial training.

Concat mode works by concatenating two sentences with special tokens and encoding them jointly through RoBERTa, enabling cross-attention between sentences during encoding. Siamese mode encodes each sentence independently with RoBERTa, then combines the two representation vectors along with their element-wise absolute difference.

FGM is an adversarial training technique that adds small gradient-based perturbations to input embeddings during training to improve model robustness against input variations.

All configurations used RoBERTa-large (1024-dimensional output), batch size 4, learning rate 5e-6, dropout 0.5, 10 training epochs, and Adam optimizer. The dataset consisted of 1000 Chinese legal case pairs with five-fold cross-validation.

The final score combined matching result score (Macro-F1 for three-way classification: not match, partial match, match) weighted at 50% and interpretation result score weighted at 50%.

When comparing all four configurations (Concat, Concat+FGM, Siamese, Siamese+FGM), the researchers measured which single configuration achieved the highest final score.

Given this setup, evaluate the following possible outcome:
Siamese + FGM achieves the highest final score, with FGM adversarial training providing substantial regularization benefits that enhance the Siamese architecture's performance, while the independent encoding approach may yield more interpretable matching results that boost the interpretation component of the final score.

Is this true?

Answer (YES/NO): NO